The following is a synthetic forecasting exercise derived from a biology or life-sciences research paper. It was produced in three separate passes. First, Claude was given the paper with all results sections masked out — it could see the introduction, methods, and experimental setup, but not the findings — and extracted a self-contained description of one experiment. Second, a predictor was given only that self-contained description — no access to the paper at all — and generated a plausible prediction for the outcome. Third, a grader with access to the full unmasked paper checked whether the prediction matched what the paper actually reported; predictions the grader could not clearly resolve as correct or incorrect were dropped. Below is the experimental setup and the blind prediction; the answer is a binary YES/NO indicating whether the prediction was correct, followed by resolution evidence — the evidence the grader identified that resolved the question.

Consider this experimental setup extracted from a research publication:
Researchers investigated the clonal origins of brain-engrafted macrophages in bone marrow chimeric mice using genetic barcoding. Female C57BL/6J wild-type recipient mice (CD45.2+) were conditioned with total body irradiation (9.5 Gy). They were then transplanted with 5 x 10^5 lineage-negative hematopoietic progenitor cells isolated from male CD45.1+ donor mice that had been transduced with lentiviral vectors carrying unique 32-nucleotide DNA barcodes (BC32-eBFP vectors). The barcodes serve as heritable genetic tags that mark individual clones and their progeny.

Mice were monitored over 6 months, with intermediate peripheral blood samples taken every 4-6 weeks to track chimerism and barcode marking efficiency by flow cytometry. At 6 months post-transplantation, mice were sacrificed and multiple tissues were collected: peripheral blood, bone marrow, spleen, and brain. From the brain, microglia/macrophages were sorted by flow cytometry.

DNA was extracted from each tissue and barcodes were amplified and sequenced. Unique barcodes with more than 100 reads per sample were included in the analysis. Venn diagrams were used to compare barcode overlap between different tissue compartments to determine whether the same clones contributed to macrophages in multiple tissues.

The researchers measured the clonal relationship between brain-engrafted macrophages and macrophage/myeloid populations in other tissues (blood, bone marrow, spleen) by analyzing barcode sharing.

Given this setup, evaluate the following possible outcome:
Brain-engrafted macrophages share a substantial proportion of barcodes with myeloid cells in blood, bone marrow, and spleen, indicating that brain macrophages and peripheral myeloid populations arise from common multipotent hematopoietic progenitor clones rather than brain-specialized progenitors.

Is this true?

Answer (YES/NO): NO